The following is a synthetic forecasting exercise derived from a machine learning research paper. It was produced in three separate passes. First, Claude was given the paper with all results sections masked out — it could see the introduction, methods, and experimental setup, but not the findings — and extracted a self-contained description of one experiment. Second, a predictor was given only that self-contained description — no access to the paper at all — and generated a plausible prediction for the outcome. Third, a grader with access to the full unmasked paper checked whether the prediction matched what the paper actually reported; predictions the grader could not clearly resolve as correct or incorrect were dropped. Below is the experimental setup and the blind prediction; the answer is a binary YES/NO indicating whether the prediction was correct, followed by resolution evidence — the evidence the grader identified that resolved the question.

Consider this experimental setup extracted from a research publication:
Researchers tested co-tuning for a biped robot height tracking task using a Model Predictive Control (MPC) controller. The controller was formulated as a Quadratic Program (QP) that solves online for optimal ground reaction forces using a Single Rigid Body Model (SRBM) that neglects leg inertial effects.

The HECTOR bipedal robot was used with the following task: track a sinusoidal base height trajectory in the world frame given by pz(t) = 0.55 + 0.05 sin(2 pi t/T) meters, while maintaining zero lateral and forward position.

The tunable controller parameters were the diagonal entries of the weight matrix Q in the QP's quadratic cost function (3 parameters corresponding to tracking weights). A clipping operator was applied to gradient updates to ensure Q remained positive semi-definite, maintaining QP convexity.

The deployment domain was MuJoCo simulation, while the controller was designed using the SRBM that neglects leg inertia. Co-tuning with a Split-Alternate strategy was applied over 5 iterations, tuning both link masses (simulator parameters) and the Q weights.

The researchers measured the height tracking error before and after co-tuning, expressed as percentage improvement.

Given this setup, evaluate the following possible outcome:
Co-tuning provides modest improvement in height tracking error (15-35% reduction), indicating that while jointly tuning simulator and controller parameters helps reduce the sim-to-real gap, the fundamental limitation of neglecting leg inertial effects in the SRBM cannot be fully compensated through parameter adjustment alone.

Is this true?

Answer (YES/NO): YES